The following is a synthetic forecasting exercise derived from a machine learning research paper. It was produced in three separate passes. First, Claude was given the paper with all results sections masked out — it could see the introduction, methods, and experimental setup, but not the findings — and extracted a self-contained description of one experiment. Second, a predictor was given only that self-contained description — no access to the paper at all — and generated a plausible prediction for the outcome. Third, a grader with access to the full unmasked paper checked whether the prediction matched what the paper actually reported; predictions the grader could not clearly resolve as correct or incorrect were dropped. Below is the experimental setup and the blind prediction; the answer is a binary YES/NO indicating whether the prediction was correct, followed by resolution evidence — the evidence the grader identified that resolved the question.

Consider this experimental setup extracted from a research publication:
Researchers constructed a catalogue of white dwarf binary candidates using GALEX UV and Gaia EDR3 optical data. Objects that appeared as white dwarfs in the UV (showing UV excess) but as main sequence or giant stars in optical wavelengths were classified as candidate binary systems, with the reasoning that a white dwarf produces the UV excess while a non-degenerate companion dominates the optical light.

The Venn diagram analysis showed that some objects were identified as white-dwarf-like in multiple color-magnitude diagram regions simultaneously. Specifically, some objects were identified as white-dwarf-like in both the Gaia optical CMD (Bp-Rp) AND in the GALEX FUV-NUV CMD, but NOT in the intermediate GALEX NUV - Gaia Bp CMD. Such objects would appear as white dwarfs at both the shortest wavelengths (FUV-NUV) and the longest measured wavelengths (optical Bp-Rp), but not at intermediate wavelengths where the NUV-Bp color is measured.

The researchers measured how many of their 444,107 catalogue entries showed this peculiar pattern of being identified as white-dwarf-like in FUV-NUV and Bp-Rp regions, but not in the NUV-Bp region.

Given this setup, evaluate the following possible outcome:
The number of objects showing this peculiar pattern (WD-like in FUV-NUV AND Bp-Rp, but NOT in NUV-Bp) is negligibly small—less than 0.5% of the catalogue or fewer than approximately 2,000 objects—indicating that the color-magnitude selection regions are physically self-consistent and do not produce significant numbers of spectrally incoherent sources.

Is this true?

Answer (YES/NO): YES